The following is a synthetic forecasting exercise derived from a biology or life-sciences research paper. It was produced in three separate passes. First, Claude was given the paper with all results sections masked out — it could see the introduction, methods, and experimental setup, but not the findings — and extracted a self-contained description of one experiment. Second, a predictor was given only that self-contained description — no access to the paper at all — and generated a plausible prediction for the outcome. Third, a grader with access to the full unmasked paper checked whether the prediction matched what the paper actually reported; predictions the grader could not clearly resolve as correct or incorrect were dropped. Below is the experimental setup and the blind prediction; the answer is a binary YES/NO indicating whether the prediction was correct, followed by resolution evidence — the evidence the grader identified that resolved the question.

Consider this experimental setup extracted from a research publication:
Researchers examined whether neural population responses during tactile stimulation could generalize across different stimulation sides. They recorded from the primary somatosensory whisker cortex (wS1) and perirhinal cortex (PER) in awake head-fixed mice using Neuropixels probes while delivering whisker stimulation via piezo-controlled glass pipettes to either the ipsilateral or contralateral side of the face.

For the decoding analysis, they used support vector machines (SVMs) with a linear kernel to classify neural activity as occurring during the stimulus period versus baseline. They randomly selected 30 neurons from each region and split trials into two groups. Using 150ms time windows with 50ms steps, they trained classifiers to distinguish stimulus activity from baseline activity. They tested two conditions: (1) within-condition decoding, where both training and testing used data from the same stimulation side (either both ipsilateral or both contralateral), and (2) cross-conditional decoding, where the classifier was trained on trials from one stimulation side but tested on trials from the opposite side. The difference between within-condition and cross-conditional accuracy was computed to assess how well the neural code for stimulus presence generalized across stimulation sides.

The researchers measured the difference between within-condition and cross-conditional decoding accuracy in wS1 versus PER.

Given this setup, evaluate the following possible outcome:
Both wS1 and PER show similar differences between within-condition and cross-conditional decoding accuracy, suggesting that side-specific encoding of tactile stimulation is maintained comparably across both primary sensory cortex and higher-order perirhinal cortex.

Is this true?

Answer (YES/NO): NO